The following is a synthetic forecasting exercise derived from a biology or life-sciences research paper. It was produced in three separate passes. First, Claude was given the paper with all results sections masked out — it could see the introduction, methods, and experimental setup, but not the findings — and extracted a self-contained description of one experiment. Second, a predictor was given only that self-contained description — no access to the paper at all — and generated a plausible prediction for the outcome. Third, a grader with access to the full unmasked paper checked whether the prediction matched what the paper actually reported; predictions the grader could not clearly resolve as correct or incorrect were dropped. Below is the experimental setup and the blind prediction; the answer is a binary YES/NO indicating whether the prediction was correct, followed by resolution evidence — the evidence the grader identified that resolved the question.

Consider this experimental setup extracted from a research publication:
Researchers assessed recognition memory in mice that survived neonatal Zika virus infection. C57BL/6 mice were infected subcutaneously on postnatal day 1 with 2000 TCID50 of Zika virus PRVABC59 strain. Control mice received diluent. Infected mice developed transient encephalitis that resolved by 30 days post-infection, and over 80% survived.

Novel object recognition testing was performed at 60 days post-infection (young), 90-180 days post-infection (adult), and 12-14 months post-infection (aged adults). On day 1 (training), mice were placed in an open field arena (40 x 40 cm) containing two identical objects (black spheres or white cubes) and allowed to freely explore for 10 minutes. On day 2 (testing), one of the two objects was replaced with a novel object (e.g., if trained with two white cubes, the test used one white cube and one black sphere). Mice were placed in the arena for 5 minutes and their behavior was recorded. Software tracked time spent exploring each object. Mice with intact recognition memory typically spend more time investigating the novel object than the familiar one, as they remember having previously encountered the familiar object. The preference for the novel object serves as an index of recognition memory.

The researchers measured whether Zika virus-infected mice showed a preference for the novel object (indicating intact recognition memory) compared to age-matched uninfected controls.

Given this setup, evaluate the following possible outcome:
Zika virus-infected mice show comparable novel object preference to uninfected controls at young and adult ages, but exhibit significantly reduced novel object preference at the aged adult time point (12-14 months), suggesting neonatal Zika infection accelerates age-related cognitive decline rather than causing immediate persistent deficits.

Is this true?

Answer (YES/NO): NO